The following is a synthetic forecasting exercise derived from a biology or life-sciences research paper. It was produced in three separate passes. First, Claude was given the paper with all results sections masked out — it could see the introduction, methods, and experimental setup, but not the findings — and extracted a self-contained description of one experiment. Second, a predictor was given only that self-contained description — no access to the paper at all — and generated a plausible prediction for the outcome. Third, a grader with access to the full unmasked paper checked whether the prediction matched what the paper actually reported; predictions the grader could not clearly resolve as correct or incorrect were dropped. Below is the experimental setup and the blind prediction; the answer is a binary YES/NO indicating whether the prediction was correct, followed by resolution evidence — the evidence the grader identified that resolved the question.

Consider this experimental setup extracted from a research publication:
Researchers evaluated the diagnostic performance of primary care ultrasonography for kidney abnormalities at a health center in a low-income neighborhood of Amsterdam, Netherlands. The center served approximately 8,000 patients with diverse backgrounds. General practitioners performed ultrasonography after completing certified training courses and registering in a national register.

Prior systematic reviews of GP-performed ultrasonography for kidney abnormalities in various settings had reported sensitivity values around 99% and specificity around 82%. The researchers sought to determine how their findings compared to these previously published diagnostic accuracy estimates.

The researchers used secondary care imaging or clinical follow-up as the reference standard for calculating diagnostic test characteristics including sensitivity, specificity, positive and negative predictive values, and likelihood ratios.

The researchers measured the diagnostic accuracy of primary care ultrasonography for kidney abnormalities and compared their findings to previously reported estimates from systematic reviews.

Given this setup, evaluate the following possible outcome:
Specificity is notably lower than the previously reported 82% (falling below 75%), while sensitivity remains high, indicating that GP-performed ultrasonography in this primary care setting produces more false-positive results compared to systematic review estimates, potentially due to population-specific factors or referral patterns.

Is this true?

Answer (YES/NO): NO